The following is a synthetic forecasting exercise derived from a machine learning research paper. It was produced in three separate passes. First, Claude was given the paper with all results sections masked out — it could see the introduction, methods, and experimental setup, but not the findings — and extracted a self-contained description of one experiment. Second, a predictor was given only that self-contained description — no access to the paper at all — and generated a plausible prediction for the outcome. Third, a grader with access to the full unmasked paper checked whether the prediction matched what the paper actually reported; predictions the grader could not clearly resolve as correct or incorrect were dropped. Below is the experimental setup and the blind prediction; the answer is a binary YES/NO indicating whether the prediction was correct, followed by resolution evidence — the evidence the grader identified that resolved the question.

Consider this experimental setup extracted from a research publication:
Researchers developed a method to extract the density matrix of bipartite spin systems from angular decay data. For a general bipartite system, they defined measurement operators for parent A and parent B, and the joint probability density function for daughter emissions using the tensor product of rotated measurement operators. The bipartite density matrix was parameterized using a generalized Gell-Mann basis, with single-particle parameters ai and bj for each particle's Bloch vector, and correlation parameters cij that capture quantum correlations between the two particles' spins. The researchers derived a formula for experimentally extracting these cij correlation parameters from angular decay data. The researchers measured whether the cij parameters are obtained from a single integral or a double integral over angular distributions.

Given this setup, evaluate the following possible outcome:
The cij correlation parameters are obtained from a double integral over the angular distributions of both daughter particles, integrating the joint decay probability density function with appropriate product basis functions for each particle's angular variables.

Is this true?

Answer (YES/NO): YES